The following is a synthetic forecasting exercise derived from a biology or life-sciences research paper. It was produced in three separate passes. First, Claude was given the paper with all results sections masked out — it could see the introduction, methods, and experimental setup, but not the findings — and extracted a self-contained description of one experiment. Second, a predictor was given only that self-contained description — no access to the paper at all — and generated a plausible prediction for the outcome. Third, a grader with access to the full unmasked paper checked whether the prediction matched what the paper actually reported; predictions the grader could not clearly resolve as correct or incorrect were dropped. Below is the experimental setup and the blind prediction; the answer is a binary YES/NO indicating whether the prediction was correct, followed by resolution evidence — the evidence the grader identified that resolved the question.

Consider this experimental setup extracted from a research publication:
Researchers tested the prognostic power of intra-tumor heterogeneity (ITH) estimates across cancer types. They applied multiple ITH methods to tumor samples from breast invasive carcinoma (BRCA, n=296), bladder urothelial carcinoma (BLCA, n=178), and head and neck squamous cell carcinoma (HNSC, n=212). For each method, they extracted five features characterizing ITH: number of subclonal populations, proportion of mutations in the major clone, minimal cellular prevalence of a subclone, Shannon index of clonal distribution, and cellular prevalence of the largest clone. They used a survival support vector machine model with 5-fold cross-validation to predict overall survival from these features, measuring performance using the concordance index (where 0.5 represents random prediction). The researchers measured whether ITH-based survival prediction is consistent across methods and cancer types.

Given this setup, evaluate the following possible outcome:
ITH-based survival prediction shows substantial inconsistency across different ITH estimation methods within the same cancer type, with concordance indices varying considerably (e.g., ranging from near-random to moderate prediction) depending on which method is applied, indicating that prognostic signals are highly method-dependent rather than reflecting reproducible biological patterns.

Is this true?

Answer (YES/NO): YES